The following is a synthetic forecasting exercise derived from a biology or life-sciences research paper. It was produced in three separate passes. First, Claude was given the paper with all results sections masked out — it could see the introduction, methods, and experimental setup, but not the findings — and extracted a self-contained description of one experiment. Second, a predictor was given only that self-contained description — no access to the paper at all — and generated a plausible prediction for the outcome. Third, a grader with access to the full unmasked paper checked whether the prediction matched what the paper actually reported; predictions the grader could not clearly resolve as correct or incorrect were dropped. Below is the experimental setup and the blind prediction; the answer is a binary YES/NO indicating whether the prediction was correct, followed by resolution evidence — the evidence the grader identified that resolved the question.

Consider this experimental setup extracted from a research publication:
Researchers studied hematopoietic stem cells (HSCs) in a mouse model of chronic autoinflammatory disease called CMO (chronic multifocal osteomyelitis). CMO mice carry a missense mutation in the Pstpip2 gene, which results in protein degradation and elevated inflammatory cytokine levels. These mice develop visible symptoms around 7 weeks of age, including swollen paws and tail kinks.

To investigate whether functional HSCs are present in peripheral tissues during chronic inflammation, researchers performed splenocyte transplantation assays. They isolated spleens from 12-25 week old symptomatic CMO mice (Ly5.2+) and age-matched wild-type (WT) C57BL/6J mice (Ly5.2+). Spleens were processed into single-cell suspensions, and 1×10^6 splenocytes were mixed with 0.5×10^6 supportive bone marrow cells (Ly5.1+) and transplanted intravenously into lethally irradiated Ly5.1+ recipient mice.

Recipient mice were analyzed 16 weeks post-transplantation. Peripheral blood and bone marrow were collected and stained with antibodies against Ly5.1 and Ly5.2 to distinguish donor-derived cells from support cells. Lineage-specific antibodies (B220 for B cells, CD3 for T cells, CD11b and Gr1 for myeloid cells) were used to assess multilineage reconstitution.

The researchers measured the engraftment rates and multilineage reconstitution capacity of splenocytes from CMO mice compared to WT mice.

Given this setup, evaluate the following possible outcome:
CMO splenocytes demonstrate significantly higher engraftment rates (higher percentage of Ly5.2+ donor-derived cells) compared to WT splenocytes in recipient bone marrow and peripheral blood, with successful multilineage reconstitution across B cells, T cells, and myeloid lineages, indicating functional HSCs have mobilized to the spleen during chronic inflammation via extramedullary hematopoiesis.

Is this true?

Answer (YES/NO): YES